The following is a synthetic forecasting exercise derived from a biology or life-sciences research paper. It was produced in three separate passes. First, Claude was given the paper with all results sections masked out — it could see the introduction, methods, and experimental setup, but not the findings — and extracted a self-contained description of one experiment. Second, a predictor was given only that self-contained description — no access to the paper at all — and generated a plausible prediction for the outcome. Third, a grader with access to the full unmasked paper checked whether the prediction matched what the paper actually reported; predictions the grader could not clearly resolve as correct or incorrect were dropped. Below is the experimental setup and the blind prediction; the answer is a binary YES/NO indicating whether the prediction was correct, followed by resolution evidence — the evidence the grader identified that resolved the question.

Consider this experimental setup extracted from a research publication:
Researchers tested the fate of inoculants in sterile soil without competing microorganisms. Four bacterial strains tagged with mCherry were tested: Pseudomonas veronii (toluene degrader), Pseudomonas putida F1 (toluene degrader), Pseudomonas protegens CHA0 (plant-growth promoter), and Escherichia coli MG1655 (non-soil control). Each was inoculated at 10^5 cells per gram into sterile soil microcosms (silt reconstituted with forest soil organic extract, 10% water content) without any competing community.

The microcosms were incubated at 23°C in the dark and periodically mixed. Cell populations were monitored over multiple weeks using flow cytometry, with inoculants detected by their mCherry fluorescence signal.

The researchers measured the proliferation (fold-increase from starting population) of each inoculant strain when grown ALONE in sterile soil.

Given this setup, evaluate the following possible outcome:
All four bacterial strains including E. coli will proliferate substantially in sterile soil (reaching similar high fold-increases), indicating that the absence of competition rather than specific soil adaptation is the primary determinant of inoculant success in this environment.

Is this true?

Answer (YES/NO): NO